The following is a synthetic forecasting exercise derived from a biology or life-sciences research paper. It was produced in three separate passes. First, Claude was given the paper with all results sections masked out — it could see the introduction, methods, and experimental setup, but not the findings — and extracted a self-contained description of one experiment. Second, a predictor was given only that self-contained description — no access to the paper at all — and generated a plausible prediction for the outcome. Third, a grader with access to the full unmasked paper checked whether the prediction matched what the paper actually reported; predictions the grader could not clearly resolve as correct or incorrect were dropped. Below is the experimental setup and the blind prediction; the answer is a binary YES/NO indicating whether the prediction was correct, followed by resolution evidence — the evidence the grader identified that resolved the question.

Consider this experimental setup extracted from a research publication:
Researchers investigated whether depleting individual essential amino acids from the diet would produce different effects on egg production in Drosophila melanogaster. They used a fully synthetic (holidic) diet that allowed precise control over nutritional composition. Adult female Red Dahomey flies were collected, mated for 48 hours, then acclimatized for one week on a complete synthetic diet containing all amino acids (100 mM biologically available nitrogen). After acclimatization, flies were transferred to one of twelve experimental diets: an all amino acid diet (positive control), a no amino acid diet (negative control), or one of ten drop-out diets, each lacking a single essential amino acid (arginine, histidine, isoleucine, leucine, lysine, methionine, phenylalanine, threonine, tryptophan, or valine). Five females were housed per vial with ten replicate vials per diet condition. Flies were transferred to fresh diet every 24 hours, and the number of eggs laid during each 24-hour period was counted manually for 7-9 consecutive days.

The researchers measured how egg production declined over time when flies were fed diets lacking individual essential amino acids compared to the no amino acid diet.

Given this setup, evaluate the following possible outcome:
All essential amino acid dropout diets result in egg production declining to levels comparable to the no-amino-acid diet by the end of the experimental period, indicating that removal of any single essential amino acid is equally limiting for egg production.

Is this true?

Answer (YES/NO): NO